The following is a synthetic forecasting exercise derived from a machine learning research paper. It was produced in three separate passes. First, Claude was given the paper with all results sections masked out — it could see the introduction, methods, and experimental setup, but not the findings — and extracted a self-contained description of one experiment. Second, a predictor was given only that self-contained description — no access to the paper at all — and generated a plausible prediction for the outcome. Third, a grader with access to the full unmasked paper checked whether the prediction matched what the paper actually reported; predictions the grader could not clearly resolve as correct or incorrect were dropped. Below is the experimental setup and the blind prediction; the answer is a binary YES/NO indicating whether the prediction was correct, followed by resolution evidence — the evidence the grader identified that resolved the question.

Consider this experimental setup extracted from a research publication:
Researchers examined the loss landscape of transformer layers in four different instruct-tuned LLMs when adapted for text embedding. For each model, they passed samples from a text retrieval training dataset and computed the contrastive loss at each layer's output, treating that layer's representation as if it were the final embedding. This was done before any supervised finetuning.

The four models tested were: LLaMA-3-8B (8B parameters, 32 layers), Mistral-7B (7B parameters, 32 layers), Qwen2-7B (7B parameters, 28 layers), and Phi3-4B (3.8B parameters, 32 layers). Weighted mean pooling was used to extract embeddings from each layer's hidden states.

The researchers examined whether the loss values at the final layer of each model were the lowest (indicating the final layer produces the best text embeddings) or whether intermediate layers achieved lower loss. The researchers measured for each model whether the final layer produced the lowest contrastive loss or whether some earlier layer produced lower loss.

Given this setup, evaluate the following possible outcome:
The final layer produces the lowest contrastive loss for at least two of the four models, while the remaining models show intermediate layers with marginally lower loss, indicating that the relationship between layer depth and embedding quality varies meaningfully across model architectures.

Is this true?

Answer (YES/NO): NO